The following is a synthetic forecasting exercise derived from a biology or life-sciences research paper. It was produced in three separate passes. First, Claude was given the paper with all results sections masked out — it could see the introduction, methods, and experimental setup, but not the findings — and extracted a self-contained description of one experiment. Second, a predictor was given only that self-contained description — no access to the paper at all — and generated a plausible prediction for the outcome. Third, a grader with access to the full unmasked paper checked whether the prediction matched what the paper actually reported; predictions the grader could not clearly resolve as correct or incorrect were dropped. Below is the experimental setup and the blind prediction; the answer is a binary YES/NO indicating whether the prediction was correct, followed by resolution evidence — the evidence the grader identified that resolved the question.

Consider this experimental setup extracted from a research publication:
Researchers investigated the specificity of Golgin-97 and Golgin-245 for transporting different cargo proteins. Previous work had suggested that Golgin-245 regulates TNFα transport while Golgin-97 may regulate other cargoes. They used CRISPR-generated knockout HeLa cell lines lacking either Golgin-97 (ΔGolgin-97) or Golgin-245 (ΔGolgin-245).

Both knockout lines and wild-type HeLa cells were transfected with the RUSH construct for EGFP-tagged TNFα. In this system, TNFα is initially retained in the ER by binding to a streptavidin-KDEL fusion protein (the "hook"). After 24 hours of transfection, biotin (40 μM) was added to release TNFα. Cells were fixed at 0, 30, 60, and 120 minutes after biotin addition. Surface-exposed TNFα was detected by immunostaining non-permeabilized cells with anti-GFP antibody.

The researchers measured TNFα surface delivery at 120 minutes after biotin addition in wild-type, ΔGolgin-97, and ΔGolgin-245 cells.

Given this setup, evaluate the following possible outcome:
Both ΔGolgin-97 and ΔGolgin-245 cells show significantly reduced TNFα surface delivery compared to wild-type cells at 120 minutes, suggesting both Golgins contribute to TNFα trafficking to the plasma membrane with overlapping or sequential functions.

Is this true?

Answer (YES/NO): NO